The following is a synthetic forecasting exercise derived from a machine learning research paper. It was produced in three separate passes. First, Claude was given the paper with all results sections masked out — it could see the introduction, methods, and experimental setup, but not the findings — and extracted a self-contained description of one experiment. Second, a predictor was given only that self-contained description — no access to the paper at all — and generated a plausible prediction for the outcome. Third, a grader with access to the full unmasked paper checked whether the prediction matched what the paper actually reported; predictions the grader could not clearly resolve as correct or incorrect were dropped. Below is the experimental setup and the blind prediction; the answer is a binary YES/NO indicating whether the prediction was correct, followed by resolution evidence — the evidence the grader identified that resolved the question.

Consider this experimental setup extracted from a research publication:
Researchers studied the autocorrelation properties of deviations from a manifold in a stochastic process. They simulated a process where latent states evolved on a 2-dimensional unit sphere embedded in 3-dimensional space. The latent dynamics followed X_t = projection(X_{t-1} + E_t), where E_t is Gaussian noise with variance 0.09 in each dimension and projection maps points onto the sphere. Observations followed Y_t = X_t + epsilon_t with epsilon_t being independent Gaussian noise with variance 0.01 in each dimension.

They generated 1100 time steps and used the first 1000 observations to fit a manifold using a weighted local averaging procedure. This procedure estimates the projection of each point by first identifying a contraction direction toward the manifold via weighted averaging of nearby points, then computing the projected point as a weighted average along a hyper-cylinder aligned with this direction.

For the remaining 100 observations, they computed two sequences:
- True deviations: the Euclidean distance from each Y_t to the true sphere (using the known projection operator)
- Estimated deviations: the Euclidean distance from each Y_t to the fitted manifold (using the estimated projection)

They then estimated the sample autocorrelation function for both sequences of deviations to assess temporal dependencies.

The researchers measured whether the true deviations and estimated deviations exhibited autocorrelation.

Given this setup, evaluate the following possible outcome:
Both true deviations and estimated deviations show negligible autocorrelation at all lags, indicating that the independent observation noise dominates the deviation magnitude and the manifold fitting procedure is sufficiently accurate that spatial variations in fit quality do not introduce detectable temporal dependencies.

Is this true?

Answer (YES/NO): NO